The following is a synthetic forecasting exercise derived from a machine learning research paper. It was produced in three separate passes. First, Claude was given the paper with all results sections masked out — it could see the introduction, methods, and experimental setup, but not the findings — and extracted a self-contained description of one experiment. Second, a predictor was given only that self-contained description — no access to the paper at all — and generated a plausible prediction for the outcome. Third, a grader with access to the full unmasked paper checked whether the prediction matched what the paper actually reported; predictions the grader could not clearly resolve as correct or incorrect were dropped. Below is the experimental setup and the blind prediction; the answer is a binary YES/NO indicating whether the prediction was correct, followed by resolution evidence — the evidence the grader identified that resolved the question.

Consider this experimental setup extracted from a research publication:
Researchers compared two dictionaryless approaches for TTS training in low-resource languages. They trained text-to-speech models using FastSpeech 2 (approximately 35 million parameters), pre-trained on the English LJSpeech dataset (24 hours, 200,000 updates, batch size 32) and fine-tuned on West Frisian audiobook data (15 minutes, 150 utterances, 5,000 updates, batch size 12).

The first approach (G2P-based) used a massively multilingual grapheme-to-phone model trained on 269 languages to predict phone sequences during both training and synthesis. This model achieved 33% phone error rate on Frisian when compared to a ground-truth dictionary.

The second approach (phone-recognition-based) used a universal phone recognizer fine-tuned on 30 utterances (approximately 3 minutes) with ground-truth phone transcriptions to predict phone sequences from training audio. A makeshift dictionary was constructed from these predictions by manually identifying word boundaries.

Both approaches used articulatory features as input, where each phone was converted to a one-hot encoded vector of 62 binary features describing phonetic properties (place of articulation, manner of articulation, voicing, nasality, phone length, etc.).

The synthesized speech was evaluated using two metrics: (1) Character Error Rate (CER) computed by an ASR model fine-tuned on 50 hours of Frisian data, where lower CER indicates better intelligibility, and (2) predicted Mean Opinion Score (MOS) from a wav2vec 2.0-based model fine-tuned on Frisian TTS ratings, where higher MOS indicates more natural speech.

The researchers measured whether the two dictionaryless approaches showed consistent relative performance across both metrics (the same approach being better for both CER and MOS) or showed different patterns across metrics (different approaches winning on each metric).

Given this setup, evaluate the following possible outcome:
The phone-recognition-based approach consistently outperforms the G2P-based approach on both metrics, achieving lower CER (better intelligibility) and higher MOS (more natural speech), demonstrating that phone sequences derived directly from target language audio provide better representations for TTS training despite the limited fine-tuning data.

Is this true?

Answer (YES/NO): NO